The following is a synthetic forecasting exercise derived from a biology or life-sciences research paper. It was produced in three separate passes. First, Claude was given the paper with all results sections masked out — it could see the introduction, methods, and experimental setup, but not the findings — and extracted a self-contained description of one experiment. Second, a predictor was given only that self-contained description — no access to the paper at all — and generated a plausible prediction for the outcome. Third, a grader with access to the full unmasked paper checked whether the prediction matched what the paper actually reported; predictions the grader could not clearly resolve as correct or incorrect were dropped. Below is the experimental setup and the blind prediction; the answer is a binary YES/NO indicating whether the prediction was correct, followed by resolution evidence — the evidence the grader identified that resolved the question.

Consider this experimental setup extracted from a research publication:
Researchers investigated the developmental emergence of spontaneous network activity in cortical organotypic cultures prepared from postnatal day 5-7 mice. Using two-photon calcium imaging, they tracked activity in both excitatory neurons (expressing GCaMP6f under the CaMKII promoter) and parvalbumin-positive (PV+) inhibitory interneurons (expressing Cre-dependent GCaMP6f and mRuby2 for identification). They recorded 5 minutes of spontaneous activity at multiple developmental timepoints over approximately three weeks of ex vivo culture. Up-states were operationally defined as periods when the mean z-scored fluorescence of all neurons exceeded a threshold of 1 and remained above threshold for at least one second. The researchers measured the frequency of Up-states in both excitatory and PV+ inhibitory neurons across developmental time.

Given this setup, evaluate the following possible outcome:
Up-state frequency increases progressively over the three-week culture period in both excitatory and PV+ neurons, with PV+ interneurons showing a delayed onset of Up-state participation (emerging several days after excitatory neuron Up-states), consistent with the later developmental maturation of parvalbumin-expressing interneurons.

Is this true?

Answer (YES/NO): NO